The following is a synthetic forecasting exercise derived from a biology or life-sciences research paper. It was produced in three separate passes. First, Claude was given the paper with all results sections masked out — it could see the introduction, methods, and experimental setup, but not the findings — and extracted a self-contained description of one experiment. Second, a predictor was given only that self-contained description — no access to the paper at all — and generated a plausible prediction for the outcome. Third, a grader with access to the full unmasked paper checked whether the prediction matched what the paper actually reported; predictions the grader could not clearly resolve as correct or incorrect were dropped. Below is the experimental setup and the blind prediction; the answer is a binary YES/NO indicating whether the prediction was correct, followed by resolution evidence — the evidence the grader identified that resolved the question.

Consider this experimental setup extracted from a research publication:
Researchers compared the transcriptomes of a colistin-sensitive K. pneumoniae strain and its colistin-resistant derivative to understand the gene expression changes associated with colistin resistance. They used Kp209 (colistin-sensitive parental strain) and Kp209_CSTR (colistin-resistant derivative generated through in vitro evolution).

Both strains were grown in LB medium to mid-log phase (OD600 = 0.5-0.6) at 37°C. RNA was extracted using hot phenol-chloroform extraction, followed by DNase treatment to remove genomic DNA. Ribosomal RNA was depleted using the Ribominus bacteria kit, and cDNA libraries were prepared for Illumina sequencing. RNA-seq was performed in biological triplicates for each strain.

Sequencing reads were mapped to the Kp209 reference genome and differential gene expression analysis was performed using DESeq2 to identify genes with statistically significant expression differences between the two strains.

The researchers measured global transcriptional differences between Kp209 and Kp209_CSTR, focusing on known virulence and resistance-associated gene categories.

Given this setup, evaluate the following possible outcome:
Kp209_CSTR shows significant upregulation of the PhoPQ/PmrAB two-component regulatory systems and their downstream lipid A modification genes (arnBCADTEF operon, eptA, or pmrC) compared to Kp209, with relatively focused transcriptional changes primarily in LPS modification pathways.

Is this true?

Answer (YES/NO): NO